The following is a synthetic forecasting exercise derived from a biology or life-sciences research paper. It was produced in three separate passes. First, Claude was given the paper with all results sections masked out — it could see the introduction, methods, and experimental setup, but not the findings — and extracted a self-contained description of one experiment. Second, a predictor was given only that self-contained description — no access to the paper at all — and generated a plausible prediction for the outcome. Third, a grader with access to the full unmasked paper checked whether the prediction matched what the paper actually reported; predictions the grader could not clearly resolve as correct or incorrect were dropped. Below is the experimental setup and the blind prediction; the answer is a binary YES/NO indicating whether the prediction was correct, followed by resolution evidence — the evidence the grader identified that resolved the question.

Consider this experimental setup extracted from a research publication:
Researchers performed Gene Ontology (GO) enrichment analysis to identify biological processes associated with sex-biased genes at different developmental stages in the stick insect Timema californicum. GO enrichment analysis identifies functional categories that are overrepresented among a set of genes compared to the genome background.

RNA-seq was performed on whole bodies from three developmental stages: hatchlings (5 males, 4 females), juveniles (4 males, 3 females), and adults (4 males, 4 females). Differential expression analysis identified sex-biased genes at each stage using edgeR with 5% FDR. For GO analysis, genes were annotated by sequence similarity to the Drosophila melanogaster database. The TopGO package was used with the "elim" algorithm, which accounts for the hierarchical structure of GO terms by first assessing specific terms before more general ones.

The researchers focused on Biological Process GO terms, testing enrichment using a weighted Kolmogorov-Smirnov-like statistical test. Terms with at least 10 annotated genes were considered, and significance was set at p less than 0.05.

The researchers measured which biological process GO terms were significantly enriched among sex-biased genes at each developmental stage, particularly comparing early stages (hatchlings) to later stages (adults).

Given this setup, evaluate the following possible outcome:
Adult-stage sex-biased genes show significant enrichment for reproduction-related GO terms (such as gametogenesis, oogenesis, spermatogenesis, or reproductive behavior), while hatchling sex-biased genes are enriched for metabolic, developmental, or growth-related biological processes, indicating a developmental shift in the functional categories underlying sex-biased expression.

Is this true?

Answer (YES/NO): NO